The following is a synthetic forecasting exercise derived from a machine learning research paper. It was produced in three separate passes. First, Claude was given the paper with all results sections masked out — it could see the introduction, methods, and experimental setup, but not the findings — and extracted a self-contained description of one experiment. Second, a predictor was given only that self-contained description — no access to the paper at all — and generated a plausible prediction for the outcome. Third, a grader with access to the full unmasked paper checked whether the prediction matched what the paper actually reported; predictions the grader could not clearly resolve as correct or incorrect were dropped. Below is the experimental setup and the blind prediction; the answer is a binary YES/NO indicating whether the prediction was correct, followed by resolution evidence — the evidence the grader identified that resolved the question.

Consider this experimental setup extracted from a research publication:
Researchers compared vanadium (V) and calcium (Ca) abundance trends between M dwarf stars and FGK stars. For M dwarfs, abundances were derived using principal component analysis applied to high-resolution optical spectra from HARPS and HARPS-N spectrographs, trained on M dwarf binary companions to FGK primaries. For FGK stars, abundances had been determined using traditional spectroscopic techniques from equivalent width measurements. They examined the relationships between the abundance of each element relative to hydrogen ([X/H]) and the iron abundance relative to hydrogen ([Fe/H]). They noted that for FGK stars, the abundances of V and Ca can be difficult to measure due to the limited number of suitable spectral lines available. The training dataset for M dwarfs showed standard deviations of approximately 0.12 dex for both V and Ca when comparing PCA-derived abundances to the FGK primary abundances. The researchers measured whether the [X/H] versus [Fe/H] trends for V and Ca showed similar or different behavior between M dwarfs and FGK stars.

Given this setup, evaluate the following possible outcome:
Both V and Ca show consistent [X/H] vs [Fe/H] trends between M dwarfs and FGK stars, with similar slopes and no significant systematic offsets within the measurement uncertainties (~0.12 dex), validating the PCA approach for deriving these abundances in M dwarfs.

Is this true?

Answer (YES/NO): NO